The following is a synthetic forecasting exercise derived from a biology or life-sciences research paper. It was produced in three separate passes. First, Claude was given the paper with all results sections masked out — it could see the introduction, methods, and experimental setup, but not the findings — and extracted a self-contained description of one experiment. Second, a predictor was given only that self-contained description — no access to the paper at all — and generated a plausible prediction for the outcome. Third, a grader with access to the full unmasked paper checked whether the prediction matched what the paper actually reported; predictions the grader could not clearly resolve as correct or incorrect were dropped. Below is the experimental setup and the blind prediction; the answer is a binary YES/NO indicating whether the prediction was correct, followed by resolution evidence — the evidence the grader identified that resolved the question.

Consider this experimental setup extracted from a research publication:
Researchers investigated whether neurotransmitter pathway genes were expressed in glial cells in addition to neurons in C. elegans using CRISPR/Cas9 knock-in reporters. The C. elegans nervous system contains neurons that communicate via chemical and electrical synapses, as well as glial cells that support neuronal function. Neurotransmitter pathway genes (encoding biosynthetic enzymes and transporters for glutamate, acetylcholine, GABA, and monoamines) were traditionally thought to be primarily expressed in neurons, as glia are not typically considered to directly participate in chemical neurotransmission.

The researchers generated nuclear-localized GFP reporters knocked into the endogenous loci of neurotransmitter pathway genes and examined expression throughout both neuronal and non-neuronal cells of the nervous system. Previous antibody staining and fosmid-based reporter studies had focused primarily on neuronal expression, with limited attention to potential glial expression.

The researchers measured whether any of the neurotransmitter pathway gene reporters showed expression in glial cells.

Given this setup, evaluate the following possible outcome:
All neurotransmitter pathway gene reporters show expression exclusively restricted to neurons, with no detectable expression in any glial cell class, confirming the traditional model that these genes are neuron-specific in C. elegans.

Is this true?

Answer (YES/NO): NO